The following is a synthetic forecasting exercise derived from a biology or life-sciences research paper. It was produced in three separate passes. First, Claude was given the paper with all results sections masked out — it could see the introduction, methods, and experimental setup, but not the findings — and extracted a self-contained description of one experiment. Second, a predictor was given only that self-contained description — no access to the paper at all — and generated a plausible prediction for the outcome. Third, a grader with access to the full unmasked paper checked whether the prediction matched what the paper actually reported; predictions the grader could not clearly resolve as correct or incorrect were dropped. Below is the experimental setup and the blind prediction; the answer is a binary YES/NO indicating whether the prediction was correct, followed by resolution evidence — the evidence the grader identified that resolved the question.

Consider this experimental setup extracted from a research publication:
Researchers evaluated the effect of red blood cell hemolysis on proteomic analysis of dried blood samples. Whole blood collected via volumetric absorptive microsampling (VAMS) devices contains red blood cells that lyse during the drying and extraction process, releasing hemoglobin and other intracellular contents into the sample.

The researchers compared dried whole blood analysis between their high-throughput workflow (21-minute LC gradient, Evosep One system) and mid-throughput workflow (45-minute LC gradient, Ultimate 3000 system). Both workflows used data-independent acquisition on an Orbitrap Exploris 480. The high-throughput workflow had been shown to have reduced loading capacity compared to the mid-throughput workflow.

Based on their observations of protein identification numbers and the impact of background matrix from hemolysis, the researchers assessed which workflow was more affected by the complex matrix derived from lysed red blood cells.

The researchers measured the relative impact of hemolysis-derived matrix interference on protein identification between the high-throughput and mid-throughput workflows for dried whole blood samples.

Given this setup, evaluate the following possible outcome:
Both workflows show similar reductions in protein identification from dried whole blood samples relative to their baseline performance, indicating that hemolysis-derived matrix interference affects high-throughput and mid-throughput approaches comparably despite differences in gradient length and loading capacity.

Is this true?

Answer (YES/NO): NO